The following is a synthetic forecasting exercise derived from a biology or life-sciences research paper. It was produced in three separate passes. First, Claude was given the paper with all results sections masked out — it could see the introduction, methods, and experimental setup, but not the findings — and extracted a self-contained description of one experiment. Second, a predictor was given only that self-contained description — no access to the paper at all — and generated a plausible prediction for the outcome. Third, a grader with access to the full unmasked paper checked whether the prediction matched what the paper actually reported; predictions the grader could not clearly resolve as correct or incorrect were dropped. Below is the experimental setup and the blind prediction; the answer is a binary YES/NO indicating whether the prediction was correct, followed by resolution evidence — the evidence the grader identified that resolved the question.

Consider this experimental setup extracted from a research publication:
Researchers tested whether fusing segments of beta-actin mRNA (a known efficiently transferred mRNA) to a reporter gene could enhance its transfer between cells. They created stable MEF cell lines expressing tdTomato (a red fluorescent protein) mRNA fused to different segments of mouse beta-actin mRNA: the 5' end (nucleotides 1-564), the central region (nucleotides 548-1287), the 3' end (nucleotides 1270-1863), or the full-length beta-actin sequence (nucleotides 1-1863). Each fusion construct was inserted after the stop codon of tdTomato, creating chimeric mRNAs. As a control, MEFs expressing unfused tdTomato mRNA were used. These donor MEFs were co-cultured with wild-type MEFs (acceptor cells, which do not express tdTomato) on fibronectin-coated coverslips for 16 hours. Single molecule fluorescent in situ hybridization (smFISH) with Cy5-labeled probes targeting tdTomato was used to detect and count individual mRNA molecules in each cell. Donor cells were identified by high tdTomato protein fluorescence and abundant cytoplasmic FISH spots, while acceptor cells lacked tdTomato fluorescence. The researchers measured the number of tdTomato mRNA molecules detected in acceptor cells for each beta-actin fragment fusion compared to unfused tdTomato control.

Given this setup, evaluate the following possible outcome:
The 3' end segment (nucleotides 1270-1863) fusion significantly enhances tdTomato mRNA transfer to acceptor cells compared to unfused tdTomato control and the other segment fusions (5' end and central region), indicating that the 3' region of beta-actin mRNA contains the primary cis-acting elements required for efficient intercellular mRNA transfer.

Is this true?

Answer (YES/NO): NO